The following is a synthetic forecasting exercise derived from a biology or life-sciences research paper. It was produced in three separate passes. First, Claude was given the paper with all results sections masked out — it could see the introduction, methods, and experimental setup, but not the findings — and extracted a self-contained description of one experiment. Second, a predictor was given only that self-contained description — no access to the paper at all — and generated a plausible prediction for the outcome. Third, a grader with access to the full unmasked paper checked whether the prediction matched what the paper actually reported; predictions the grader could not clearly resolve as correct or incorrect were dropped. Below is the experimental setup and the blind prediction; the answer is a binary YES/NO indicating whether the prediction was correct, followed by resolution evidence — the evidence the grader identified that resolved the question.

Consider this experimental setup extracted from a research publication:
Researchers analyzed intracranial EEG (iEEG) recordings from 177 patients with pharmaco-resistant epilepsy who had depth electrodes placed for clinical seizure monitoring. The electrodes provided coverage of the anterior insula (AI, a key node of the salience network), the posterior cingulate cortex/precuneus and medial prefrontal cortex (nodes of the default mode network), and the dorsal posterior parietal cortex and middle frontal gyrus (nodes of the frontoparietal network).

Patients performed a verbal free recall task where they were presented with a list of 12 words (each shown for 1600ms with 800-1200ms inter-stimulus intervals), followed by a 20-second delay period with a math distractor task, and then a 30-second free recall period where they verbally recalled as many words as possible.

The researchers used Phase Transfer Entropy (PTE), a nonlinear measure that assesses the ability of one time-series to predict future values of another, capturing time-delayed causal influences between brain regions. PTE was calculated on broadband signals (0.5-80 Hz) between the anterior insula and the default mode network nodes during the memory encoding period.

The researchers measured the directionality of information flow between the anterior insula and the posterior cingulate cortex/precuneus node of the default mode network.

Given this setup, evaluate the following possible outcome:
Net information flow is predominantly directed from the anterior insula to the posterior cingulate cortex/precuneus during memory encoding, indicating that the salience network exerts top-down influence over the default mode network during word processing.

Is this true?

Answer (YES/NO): YES